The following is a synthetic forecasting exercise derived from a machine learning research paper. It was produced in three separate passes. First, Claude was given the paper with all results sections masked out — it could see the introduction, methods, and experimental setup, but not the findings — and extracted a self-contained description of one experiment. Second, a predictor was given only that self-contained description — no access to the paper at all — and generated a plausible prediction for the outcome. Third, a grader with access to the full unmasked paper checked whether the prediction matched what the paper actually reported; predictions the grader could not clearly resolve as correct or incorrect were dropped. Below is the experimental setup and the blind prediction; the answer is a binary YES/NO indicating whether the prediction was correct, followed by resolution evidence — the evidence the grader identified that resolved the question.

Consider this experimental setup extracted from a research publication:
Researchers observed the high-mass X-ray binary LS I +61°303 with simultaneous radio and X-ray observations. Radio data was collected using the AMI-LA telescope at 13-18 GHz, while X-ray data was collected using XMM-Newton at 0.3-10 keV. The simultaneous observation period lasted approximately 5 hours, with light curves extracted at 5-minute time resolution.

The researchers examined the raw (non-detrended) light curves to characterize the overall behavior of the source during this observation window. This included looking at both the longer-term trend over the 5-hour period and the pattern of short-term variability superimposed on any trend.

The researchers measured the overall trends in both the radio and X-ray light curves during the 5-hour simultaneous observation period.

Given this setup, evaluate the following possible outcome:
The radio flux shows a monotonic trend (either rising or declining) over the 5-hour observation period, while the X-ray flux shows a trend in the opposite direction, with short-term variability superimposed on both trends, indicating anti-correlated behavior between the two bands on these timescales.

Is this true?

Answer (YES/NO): NO